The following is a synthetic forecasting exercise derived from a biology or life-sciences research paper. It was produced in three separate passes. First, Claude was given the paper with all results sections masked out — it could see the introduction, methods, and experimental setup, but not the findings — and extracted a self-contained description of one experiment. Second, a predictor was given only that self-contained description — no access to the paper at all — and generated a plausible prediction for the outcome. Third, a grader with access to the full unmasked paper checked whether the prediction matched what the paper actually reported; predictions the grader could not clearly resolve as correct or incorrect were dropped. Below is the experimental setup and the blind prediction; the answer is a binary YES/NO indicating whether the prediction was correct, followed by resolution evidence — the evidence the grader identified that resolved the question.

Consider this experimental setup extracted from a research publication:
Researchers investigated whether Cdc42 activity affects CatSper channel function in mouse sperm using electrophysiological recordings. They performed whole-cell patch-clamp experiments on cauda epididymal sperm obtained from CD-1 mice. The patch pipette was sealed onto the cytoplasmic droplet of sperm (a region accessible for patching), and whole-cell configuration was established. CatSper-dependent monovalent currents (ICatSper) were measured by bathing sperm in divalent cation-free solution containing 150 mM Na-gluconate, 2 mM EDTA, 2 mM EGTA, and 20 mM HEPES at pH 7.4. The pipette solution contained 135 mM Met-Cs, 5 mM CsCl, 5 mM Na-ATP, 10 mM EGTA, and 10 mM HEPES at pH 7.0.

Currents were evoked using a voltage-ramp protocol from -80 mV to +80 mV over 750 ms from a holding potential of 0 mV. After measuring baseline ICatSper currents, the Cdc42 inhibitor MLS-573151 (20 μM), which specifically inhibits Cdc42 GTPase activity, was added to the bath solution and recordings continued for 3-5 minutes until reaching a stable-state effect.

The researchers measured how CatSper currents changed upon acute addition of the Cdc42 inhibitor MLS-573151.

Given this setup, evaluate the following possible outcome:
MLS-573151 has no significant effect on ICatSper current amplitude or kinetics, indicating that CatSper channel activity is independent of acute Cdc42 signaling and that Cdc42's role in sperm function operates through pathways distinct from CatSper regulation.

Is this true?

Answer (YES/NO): NO